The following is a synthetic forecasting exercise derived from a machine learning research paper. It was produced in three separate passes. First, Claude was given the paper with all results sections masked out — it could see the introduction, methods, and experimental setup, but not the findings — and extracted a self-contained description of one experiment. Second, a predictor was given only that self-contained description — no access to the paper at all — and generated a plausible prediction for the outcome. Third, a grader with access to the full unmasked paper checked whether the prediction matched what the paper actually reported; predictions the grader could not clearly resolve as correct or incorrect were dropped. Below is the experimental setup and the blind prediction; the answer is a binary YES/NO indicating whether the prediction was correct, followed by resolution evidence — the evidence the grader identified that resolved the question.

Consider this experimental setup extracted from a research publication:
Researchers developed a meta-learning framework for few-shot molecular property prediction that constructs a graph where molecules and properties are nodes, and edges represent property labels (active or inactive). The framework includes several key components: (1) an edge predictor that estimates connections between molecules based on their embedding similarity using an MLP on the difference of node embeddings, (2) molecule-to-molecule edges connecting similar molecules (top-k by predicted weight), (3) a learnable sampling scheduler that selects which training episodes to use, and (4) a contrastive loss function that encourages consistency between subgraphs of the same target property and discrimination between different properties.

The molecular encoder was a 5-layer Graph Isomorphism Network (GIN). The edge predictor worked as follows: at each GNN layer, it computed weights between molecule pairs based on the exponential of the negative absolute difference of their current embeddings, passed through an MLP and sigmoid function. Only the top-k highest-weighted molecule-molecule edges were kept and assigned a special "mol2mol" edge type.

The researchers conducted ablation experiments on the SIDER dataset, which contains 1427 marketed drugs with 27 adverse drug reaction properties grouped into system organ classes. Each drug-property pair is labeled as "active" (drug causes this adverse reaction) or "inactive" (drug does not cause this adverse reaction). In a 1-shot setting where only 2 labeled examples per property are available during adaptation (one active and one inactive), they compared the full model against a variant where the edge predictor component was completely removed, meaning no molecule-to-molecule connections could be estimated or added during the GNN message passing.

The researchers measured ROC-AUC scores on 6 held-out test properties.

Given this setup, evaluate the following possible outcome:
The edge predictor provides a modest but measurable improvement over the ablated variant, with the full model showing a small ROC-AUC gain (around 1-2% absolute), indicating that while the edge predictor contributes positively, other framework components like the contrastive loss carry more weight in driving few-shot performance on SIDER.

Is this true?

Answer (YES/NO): NO